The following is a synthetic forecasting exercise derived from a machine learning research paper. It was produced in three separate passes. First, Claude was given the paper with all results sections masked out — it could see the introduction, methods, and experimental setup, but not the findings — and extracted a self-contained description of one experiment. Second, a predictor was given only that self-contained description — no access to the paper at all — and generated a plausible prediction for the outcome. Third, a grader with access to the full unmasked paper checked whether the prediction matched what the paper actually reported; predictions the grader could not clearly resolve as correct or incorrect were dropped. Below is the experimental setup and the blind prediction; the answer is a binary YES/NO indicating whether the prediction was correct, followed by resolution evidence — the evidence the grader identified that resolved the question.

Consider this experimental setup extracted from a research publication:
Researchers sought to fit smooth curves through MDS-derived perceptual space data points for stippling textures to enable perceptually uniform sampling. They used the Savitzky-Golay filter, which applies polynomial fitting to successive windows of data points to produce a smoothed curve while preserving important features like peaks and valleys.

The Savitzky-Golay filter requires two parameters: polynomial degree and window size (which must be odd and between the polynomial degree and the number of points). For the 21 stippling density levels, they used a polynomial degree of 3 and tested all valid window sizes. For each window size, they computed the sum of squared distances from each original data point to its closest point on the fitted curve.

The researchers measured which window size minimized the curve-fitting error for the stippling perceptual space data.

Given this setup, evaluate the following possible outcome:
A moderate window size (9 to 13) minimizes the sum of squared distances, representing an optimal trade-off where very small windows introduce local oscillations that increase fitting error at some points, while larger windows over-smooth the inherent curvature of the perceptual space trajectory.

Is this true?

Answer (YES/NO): NO